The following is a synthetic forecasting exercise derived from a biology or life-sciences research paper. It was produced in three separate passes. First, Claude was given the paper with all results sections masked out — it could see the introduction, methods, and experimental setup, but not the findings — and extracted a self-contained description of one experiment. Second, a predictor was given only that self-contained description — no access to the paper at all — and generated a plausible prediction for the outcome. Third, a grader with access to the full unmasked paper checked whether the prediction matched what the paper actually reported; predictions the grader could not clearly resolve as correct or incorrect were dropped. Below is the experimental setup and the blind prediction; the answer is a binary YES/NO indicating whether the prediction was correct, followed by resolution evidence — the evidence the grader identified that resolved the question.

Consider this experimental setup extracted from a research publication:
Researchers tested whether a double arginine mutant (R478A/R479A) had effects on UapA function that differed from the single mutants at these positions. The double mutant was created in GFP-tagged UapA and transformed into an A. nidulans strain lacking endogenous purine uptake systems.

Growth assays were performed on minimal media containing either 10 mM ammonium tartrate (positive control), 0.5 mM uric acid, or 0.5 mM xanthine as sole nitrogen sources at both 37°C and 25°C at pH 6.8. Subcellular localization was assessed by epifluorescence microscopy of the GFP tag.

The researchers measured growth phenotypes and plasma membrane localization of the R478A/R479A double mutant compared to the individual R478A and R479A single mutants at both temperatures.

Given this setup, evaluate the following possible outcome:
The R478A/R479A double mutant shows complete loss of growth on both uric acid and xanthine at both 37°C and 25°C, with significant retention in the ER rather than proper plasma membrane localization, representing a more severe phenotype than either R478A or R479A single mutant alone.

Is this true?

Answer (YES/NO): NO